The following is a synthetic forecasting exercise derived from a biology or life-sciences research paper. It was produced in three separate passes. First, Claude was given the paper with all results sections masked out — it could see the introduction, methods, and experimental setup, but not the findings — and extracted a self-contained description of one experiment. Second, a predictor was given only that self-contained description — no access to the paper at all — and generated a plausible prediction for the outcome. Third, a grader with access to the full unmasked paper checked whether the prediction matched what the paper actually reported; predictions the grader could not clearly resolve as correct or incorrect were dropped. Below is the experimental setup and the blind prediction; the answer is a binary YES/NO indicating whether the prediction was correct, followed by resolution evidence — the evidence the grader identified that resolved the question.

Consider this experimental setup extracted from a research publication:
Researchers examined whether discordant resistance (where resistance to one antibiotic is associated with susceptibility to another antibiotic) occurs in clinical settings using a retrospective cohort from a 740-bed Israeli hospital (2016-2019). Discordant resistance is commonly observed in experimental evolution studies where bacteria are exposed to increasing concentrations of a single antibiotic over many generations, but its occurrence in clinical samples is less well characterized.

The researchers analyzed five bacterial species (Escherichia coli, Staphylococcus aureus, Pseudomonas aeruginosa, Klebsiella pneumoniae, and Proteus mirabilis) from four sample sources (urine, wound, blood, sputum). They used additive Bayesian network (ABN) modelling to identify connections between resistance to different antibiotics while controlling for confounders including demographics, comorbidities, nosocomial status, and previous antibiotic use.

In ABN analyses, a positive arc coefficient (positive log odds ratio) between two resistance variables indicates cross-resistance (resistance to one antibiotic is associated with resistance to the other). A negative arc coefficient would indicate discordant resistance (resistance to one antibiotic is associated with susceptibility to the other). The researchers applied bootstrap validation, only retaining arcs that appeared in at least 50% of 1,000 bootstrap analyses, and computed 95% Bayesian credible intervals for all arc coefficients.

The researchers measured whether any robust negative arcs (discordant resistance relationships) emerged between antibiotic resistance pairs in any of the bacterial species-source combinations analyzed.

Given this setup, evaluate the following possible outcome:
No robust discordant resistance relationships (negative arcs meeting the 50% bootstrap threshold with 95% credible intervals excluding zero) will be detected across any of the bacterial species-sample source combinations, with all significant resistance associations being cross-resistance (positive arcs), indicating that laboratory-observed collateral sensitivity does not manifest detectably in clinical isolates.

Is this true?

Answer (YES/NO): YES